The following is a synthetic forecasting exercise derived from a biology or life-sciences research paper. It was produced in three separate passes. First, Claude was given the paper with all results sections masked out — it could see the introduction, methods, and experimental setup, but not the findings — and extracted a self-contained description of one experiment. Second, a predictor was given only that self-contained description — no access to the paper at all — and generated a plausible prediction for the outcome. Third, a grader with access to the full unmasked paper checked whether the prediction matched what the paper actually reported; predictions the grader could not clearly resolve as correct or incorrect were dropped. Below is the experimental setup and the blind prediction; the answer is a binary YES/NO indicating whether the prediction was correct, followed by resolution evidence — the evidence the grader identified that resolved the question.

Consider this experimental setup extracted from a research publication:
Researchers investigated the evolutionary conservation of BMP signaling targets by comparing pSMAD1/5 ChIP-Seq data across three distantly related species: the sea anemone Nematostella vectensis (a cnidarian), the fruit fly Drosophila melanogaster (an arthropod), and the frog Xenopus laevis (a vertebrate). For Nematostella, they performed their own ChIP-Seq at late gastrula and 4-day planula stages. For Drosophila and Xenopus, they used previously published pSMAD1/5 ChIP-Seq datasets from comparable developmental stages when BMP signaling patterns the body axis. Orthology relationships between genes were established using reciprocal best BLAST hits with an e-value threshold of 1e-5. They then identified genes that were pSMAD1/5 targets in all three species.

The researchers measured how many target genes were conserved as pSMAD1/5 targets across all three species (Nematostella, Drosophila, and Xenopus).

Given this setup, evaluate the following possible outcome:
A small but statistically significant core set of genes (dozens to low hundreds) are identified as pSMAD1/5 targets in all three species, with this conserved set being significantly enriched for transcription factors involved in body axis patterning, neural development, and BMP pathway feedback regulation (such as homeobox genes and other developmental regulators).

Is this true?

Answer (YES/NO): NO